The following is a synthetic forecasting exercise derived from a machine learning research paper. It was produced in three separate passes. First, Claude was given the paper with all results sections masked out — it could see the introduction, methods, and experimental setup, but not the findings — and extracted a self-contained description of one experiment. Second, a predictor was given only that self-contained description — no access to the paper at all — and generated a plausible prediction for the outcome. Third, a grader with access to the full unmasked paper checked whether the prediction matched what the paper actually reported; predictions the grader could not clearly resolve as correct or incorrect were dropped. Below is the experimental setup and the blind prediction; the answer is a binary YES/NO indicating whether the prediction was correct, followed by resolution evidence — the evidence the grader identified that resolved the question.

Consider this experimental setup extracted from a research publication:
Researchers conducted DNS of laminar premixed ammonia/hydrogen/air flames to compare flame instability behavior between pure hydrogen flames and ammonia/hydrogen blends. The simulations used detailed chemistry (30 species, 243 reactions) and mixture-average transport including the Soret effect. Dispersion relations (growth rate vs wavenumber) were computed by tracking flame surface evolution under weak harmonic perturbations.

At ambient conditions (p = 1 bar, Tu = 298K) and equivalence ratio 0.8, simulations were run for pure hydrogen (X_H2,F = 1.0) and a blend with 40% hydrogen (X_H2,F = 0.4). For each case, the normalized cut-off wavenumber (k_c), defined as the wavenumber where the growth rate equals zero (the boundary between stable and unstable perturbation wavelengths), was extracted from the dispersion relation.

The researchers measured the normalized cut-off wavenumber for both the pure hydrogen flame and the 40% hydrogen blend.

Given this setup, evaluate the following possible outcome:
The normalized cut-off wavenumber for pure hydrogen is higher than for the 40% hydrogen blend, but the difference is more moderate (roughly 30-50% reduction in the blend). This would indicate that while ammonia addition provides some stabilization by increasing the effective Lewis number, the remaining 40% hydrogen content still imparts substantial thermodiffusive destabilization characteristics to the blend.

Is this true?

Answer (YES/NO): YES